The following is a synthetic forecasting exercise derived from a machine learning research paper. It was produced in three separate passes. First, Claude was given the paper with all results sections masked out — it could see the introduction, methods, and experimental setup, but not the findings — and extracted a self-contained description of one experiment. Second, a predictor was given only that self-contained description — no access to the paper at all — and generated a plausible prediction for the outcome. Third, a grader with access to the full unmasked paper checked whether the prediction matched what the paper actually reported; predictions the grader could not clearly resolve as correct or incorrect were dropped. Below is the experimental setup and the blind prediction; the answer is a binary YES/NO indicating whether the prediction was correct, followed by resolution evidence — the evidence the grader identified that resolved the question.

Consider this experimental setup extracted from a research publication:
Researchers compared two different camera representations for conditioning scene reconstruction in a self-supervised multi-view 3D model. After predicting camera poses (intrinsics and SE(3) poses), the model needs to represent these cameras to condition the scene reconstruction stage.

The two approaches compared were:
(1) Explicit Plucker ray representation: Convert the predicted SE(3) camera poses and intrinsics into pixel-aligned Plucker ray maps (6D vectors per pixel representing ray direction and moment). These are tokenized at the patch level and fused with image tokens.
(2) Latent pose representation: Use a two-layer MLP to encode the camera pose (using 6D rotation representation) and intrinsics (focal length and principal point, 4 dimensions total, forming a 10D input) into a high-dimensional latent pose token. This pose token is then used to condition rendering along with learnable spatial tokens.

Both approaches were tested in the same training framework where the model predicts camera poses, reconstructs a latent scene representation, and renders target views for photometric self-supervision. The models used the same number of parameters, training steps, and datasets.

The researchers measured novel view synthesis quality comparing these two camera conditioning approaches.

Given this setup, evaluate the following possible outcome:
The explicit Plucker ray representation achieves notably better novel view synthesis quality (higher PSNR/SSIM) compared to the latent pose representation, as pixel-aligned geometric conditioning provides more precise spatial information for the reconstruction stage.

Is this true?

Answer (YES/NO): YES